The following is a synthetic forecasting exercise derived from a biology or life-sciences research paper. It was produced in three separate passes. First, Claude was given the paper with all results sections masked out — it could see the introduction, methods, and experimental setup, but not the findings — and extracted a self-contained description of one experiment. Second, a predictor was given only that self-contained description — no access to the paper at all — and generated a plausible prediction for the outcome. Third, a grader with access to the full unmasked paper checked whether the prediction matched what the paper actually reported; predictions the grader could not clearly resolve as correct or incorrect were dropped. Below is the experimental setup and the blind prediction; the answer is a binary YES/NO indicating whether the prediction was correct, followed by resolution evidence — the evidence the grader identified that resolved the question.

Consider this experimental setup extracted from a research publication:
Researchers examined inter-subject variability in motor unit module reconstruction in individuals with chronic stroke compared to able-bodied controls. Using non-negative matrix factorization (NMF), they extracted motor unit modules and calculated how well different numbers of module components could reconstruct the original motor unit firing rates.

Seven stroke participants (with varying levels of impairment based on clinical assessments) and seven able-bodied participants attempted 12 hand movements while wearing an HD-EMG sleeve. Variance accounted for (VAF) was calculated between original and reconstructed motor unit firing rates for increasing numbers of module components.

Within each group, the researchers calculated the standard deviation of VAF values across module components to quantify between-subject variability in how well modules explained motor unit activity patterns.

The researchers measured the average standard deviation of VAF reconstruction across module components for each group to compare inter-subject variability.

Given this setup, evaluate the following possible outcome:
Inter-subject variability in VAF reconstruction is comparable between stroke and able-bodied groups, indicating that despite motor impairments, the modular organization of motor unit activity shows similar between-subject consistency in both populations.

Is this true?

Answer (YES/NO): NO